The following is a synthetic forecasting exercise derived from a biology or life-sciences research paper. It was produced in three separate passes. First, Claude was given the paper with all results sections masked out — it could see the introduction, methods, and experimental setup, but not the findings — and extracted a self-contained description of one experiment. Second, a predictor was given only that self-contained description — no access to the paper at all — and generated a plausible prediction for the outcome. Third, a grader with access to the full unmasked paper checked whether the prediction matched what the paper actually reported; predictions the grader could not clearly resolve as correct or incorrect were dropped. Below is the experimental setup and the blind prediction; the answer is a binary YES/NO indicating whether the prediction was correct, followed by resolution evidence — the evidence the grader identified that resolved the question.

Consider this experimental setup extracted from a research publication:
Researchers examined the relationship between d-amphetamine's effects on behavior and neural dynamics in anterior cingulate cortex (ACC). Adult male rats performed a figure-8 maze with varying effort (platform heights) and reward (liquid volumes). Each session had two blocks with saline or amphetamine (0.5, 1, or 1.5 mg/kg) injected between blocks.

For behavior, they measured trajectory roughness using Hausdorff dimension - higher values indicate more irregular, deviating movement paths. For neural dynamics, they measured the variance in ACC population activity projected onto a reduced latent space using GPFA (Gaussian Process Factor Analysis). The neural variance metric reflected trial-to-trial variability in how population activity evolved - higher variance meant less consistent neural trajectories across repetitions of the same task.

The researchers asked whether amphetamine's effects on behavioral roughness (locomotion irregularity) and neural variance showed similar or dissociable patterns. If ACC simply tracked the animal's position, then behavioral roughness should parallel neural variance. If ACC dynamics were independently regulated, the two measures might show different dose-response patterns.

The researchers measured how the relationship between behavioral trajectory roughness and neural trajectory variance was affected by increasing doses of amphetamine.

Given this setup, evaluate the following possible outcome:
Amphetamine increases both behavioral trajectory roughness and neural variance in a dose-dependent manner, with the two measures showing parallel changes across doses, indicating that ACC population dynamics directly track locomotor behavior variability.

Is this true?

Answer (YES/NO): NO